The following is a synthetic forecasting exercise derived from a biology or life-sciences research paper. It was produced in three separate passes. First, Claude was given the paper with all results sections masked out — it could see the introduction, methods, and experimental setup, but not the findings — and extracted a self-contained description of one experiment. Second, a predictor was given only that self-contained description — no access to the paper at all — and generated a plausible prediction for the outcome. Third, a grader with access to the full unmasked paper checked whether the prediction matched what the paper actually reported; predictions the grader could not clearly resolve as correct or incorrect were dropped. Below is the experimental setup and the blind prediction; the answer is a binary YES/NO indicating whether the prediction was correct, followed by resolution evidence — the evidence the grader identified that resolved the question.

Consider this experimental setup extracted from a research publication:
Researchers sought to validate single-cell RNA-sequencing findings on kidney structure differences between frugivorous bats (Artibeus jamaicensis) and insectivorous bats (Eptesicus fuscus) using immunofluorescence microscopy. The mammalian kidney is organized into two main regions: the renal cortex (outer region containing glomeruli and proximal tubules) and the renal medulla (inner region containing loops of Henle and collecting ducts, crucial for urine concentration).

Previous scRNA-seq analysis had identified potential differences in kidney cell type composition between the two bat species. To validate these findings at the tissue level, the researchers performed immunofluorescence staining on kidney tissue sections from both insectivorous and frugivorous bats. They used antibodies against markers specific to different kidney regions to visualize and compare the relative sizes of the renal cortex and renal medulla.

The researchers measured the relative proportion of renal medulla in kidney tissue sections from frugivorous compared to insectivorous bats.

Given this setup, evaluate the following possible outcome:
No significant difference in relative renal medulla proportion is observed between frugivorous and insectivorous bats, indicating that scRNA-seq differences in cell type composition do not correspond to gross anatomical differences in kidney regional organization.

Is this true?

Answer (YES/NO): NO